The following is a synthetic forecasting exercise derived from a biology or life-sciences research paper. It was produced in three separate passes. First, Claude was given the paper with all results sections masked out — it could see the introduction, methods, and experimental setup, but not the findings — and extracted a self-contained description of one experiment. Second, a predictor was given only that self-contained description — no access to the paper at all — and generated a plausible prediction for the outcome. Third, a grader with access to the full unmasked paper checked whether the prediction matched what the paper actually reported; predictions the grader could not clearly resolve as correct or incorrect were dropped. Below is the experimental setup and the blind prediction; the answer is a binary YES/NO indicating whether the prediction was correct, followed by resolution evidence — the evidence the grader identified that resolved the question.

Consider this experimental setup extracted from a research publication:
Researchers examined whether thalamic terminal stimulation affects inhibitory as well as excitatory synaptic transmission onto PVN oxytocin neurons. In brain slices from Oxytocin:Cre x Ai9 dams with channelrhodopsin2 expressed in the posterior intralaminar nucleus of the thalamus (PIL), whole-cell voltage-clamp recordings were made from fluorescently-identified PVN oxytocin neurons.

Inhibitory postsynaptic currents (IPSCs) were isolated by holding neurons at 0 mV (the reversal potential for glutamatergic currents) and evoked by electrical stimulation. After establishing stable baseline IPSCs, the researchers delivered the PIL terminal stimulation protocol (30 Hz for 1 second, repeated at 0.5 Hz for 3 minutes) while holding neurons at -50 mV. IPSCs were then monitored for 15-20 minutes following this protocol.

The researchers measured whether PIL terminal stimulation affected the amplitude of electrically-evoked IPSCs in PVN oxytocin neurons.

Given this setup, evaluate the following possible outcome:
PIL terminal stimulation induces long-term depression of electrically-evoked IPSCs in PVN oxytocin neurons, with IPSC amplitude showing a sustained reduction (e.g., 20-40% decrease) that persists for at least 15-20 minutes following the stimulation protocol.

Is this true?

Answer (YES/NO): YES